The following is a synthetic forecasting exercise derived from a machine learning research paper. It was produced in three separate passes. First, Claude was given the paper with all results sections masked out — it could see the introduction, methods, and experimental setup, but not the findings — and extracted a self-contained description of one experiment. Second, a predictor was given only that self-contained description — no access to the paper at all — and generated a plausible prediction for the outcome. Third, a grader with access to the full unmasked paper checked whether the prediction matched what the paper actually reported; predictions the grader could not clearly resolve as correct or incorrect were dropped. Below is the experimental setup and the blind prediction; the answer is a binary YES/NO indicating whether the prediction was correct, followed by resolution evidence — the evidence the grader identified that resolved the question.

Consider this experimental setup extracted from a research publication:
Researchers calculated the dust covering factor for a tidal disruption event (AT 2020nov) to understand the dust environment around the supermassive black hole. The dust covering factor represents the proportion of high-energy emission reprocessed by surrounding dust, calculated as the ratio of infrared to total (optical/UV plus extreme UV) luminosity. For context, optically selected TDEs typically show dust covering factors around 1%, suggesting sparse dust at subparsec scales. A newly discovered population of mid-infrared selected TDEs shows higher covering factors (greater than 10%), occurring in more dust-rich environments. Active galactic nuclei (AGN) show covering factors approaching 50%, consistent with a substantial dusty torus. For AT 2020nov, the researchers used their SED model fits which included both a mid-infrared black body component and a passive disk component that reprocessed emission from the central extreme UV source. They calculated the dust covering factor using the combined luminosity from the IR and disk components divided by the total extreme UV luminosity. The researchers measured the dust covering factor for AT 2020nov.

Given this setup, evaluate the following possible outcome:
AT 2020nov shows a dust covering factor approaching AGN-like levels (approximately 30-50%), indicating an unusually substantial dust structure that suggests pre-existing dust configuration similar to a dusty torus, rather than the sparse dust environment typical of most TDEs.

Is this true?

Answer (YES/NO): NO